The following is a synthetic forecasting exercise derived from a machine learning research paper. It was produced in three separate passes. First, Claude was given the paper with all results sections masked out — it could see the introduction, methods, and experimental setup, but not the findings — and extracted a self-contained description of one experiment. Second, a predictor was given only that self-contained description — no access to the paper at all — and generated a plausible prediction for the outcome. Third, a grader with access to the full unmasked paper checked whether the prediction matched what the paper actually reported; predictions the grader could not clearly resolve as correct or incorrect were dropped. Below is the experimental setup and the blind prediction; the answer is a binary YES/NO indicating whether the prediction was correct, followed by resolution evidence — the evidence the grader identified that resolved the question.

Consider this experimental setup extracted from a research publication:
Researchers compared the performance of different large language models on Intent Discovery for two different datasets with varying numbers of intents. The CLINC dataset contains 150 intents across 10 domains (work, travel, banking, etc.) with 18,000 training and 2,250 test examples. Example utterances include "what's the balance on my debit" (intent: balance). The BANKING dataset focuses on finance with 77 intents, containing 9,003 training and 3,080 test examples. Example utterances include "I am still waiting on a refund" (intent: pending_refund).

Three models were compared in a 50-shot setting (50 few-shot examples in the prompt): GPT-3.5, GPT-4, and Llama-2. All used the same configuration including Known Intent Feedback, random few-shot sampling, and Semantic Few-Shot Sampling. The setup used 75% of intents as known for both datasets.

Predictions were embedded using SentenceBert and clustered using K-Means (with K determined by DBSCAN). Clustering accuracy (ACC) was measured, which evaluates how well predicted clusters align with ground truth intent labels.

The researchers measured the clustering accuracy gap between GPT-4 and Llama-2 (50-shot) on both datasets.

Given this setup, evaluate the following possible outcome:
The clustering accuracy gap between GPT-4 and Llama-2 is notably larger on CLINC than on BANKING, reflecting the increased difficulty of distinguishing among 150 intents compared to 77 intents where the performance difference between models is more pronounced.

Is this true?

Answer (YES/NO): NO